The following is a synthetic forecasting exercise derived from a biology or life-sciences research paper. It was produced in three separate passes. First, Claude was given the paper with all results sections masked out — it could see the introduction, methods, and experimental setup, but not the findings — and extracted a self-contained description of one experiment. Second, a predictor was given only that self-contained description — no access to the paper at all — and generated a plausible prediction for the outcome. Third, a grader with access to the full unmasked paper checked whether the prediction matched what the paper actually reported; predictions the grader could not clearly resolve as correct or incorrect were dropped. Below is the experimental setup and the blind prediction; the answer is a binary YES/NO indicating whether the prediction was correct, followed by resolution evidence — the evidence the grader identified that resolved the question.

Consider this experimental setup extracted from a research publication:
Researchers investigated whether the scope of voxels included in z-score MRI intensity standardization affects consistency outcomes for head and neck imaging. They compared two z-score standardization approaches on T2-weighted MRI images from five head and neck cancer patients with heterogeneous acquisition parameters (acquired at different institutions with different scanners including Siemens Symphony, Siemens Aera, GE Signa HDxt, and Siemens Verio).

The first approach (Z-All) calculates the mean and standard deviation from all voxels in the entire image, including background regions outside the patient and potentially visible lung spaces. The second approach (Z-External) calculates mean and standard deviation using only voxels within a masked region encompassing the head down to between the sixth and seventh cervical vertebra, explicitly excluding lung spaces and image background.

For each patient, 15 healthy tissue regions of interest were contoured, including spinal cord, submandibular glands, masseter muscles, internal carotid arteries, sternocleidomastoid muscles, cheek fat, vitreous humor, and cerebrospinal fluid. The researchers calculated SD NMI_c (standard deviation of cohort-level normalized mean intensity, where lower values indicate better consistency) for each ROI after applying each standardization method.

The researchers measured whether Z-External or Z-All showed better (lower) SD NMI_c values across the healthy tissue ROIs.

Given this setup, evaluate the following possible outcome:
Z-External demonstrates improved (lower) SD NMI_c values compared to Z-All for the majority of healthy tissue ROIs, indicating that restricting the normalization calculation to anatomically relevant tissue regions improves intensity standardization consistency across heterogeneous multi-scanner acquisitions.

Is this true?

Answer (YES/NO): YES